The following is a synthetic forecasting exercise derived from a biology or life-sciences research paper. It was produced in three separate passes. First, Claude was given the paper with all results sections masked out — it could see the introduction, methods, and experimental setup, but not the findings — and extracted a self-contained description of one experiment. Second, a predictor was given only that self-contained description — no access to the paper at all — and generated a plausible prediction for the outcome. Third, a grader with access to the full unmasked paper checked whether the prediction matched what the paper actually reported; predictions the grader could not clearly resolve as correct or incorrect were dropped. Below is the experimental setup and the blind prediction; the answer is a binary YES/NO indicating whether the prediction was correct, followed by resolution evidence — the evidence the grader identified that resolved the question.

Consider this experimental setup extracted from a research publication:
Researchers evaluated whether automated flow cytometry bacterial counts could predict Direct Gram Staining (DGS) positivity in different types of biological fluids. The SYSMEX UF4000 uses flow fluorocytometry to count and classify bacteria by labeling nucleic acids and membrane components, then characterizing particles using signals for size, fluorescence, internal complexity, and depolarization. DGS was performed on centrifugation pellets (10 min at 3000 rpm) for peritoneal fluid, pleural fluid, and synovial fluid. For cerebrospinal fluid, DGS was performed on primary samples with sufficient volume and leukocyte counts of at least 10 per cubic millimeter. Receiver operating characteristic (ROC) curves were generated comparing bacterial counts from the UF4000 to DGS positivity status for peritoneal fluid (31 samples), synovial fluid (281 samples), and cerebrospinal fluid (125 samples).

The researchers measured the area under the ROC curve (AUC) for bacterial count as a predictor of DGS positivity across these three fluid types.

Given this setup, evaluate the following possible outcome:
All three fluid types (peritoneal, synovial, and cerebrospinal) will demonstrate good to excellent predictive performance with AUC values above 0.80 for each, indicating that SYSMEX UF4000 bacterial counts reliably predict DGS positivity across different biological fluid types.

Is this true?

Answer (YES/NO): YES